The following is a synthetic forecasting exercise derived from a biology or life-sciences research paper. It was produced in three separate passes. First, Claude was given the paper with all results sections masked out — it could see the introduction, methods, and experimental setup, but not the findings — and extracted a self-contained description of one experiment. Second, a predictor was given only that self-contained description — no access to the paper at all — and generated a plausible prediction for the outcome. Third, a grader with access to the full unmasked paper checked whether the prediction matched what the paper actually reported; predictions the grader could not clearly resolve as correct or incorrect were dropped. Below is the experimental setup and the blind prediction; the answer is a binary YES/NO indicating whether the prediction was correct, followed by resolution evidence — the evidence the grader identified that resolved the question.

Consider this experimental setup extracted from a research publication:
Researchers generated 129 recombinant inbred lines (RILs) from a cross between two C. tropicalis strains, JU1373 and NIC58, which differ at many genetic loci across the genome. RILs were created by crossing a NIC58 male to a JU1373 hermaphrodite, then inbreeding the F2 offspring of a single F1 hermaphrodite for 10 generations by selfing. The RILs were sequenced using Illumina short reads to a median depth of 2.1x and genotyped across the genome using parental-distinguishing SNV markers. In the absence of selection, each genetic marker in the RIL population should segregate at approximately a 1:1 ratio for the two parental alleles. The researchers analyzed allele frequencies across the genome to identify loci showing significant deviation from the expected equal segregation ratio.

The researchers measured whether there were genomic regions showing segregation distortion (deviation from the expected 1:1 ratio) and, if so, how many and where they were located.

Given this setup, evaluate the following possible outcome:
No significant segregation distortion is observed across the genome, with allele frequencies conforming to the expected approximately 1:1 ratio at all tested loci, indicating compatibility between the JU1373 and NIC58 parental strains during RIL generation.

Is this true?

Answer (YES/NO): NO